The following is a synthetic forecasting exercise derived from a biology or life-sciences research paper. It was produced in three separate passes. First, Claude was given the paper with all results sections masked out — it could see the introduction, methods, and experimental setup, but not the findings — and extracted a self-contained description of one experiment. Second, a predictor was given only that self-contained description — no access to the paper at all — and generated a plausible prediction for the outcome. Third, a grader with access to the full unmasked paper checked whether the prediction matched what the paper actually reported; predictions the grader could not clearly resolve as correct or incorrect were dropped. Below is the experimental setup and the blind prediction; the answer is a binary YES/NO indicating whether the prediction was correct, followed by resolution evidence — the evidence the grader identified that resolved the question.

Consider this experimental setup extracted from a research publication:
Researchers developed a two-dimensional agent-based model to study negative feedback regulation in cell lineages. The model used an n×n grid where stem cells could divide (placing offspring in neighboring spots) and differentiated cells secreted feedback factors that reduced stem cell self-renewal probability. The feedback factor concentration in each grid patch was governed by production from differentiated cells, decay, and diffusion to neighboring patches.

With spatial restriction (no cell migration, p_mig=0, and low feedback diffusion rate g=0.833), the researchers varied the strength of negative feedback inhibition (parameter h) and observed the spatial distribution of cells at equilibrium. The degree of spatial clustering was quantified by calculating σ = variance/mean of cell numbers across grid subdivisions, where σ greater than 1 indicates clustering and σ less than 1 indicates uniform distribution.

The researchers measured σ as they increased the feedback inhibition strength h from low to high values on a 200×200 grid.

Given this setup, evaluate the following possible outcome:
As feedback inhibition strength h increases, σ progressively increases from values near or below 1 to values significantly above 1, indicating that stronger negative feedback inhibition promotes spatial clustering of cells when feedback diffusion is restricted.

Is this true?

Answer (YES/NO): NO